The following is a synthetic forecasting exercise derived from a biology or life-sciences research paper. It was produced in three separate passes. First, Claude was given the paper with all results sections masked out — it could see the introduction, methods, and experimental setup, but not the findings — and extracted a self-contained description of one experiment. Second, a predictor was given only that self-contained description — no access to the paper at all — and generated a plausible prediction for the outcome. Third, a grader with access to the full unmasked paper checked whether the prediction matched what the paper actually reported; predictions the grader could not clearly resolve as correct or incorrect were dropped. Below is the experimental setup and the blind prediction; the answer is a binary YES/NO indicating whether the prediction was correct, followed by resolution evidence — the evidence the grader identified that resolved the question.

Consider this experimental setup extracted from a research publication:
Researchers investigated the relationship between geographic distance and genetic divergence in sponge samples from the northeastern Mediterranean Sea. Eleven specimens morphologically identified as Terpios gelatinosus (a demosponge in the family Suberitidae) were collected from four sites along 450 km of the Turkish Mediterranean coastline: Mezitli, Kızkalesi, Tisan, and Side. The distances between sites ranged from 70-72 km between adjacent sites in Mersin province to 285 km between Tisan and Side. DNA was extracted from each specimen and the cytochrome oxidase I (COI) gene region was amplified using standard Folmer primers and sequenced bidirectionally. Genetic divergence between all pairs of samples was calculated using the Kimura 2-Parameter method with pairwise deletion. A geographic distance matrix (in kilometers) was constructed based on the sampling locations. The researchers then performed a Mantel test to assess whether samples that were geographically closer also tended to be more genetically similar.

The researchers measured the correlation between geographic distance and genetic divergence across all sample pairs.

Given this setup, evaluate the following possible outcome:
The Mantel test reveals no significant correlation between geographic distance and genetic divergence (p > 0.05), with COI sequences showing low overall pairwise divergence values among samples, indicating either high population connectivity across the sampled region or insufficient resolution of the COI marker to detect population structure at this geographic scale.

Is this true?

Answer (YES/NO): NO